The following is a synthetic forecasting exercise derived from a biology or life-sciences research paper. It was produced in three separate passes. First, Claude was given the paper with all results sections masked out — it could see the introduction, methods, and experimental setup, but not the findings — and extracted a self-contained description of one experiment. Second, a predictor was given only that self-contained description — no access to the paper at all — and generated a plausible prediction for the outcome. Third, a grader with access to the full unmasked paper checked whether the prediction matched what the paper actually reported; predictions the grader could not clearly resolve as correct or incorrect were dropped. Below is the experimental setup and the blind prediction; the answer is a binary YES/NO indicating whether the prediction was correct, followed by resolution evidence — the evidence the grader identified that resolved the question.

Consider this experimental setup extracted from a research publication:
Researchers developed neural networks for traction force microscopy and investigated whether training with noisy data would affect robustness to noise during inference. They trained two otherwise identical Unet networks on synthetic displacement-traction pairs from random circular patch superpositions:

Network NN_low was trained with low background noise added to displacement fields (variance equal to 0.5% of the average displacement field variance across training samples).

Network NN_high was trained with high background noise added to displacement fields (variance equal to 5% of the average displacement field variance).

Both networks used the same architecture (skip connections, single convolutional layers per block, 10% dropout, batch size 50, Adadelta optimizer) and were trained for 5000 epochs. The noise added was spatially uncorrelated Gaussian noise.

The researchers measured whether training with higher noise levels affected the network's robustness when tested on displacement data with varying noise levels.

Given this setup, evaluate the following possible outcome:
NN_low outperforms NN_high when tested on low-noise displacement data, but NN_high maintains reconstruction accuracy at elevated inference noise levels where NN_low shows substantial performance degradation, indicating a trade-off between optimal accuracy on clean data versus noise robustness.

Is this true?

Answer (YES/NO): YES